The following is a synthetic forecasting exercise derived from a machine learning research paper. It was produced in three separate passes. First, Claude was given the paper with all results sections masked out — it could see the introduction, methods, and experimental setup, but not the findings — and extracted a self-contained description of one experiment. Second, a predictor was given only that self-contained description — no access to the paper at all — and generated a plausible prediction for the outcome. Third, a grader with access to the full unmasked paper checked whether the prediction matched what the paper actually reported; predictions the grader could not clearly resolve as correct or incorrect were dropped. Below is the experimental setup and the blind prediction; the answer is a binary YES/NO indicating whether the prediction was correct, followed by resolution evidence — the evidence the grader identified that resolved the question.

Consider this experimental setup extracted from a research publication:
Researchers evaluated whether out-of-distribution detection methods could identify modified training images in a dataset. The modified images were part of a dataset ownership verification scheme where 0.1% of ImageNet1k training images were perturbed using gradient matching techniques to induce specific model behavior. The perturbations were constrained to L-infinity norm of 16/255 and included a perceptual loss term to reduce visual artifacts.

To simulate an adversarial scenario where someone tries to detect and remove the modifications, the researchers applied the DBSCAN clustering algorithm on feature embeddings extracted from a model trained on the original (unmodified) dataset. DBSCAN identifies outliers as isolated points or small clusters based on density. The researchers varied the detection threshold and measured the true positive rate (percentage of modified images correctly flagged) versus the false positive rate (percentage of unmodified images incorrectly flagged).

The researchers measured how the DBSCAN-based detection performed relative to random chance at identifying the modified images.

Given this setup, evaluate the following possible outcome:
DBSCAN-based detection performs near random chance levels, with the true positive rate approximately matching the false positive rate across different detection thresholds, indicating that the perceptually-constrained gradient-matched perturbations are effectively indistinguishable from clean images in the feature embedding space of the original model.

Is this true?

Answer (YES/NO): NO